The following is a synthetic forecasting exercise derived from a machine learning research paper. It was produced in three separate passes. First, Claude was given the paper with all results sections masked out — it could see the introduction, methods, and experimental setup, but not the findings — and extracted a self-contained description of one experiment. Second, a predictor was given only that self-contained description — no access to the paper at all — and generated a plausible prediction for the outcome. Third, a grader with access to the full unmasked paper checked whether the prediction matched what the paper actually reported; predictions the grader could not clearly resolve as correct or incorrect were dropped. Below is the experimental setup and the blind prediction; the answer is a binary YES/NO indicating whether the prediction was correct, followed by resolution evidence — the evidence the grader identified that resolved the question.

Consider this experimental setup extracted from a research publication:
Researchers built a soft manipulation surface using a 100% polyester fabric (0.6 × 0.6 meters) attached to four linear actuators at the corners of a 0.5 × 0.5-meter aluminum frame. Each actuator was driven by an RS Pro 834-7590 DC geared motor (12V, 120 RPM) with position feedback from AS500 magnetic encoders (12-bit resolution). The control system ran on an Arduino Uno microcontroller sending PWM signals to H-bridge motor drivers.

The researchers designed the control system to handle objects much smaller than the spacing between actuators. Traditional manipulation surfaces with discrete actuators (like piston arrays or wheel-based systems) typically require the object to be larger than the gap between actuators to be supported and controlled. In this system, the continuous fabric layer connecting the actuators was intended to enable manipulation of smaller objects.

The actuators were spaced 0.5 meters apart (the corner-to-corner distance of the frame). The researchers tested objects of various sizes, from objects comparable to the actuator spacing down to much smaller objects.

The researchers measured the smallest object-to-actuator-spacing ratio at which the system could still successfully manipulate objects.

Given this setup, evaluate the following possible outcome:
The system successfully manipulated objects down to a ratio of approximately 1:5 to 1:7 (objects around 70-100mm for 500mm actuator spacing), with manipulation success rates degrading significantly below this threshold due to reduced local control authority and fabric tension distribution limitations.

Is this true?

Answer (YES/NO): NO